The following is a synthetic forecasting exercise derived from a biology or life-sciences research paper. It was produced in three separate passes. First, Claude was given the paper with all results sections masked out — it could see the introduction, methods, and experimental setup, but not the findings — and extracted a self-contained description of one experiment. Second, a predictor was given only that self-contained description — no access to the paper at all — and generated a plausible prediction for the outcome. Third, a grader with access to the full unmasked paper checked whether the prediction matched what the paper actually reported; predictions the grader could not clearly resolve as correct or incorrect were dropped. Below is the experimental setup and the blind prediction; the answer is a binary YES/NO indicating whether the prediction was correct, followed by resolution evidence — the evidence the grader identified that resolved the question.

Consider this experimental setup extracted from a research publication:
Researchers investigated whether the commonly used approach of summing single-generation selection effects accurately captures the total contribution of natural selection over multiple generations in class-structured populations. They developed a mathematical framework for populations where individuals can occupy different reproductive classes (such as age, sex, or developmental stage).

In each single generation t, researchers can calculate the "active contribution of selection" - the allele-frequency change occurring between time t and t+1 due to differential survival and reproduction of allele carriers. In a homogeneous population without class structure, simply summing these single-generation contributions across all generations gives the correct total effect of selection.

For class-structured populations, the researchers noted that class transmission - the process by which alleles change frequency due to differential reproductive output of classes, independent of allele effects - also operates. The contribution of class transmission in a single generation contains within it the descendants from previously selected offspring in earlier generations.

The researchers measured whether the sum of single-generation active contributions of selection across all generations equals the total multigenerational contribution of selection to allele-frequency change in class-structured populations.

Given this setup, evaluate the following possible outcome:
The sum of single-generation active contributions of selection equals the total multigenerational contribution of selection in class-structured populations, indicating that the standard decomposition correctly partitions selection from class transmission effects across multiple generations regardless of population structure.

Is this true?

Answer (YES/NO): NO